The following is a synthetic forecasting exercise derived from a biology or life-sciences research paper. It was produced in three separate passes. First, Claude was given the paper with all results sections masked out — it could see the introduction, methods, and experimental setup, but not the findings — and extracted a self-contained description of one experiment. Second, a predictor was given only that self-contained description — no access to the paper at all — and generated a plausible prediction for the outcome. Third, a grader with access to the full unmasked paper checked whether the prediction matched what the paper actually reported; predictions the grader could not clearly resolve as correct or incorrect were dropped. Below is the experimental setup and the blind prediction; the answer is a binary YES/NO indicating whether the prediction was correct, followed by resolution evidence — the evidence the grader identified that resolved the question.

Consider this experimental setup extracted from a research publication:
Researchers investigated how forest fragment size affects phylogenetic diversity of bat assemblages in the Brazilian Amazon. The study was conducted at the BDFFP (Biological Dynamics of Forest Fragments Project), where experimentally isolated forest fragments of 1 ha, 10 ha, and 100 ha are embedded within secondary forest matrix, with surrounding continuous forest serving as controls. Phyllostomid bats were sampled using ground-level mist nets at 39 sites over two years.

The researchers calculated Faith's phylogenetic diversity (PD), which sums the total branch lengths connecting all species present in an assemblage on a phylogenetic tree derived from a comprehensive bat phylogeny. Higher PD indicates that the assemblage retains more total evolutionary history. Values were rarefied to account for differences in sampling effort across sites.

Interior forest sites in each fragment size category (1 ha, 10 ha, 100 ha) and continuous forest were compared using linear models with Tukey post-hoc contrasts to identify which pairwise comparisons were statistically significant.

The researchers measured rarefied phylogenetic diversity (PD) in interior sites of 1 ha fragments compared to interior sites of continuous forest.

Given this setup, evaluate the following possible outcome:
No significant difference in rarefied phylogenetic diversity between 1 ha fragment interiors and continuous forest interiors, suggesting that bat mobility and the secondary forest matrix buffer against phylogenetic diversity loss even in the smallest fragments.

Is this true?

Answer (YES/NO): NO